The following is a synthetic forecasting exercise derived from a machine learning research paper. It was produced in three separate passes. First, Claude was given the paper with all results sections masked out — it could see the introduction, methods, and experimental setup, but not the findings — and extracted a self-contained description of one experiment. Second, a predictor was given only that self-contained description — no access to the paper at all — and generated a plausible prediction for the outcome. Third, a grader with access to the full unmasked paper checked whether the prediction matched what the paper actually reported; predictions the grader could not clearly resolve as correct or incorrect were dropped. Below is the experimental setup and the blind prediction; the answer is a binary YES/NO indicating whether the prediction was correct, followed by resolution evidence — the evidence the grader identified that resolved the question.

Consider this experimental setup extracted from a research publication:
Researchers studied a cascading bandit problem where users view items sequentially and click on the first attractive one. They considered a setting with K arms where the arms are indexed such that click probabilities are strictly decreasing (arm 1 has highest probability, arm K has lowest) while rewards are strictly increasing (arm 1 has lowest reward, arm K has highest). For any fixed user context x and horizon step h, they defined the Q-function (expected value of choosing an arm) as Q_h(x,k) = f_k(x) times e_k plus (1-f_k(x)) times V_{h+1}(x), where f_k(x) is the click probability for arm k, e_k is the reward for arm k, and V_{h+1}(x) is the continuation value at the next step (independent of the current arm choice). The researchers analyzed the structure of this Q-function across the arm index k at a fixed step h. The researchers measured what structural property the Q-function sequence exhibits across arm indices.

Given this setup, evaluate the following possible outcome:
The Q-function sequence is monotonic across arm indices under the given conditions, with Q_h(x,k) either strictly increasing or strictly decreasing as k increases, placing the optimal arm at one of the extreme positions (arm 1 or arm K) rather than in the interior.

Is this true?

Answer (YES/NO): NO